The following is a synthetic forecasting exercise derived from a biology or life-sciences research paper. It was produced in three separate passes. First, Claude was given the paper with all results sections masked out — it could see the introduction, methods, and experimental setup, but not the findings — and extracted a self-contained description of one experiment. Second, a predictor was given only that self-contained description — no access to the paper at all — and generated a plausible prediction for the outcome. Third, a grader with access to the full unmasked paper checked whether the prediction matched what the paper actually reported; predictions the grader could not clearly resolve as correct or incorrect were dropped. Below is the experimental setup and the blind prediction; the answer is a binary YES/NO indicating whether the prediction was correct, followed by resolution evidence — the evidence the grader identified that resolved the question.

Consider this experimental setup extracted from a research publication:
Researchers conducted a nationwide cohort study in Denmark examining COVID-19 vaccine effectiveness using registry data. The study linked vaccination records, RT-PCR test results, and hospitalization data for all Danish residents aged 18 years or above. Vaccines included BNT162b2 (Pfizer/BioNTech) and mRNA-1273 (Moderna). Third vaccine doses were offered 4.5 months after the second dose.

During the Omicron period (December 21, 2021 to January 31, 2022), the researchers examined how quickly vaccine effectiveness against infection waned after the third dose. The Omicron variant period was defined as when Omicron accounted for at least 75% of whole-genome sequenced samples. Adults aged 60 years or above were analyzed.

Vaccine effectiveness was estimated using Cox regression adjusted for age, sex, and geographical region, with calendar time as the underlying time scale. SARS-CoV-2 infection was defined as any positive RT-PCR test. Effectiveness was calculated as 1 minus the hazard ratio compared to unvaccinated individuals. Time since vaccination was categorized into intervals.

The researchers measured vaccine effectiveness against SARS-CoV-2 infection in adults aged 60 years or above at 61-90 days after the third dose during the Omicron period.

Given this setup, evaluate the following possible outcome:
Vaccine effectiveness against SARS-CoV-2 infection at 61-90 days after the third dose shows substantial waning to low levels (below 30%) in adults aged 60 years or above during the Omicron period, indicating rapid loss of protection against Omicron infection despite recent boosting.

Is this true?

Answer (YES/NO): NO